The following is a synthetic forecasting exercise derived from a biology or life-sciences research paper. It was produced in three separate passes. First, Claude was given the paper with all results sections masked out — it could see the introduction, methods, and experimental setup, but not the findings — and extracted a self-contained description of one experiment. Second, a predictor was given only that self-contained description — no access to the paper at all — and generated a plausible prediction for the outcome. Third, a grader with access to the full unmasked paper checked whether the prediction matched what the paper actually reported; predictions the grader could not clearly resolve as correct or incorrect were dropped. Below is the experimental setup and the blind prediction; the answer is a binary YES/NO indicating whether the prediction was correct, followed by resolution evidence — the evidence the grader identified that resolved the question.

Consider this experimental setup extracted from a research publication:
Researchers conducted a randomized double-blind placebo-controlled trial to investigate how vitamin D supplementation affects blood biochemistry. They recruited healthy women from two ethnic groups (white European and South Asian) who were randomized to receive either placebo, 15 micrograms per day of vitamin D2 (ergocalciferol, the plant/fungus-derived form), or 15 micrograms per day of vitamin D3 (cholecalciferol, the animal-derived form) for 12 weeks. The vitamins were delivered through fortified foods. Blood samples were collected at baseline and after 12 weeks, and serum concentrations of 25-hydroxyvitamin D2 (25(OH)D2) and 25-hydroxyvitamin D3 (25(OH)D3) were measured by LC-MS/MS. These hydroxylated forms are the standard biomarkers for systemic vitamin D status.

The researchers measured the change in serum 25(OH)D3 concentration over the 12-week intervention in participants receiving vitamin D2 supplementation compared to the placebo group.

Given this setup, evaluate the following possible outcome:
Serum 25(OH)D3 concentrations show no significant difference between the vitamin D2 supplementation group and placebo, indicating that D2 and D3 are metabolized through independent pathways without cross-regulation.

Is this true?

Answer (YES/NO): NO